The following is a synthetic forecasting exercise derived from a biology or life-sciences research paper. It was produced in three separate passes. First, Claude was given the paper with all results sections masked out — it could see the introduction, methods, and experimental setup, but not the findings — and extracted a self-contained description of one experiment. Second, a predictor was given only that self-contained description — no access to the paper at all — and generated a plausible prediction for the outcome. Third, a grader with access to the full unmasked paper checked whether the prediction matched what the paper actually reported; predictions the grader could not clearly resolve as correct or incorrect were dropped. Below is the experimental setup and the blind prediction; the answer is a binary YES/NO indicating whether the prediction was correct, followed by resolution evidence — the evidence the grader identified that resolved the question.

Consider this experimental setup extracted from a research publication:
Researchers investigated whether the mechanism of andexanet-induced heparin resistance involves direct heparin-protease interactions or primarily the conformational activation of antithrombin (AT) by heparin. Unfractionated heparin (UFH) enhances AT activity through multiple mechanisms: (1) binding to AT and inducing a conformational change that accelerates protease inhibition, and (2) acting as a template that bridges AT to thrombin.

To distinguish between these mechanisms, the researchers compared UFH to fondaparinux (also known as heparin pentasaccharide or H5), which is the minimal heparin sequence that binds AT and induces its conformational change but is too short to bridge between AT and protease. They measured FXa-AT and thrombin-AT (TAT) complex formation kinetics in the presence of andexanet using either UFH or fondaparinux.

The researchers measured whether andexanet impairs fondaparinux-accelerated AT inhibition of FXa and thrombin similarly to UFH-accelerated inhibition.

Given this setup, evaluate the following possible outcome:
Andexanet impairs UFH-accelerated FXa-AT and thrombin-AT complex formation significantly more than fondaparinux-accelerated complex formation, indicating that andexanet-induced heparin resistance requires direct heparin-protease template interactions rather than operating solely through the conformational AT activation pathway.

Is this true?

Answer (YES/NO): NO